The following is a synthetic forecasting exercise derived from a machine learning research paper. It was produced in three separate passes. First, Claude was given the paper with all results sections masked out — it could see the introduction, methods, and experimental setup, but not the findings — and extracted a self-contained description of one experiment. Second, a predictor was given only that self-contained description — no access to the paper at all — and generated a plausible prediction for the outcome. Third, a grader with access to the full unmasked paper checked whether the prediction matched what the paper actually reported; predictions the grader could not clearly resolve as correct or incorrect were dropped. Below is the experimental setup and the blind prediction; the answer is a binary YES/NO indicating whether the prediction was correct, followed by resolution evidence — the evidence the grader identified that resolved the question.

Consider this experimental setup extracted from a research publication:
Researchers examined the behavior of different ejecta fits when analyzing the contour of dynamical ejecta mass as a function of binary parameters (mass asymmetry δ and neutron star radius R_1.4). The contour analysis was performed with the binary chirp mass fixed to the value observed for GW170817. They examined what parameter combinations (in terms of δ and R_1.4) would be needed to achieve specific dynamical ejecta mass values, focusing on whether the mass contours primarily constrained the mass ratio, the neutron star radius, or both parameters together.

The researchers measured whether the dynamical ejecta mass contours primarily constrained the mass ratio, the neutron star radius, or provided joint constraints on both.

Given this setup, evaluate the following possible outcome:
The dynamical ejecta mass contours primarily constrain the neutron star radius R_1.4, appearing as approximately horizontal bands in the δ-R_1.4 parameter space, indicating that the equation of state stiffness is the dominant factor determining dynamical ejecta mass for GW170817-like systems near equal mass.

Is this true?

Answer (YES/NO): NO